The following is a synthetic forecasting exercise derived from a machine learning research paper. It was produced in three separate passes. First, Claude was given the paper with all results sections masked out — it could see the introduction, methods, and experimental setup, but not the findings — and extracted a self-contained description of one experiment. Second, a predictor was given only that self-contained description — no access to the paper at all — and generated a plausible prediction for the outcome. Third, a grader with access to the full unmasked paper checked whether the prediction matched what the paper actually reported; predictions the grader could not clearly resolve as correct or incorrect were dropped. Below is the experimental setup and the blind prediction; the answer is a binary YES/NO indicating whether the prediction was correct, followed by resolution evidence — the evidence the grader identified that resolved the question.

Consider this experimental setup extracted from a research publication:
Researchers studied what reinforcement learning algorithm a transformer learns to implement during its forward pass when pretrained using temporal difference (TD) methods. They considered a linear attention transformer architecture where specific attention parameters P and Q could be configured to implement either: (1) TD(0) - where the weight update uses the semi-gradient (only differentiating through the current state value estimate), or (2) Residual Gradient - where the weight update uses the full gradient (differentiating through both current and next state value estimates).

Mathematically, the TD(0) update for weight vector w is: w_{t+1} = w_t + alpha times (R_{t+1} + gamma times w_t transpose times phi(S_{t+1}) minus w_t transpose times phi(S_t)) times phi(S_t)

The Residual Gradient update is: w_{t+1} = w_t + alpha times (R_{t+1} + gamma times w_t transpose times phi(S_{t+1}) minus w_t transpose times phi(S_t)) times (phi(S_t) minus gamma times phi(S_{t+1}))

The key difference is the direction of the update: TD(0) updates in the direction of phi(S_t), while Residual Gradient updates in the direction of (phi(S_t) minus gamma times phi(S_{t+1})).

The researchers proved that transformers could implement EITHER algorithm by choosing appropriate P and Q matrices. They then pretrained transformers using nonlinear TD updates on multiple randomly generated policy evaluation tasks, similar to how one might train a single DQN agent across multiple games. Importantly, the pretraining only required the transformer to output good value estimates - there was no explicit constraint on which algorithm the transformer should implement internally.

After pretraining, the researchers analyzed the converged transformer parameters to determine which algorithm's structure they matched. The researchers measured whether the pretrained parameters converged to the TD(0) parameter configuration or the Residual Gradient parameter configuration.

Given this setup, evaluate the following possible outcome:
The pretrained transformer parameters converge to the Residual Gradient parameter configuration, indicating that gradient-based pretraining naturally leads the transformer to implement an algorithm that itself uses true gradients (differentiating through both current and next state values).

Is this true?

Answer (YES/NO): NO